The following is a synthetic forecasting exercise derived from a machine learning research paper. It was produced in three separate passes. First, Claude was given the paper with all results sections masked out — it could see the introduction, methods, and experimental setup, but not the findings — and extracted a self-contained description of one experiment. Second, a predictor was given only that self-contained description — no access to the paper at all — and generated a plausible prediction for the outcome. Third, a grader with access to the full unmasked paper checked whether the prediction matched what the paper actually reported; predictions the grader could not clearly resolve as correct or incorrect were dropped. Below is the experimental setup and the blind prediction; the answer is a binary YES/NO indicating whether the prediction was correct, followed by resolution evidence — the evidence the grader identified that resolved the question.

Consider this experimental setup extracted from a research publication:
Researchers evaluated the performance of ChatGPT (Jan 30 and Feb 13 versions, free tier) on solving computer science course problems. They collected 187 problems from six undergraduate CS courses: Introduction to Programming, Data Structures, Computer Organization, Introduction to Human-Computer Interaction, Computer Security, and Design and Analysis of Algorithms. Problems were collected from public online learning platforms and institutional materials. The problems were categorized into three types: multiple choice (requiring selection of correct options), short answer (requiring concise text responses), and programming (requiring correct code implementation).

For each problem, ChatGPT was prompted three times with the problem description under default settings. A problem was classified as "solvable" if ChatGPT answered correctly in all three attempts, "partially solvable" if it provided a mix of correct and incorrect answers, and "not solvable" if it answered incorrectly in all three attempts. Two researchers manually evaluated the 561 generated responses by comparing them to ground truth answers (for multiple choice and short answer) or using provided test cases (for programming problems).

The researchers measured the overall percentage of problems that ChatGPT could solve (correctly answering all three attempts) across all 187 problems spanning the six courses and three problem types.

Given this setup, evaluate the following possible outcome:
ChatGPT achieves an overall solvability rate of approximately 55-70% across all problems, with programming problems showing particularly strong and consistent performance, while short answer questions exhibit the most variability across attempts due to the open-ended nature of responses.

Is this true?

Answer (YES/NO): NO